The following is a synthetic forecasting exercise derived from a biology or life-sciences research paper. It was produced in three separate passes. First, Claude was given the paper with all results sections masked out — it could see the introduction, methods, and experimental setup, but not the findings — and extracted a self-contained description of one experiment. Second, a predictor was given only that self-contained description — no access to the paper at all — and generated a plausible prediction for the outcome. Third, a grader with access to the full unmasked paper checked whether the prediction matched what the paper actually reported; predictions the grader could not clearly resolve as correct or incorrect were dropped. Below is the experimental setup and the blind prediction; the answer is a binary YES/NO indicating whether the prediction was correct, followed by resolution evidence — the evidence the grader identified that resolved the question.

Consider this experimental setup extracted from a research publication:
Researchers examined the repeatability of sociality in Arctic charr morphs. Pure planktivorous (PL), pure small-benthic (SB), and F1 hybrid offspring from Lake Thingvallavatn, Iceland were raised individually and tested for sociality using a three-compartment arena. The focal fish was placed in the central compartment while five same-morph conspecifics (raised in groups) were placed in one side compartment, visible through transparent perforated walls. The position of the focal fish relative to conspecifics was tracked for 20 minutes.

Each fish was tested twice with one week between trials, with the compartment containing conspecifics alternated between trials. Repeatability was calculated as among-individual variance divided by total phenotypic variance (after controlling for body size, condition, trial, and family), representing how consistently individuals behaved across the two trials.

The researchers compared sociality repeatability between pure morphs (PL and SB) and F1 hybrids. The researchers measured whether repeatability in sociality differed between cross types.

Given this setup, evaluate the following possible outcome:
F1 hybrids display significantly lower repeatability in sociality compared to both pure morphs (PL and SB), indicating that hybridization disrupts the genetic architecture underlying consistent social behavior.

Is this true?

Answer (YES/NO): NO